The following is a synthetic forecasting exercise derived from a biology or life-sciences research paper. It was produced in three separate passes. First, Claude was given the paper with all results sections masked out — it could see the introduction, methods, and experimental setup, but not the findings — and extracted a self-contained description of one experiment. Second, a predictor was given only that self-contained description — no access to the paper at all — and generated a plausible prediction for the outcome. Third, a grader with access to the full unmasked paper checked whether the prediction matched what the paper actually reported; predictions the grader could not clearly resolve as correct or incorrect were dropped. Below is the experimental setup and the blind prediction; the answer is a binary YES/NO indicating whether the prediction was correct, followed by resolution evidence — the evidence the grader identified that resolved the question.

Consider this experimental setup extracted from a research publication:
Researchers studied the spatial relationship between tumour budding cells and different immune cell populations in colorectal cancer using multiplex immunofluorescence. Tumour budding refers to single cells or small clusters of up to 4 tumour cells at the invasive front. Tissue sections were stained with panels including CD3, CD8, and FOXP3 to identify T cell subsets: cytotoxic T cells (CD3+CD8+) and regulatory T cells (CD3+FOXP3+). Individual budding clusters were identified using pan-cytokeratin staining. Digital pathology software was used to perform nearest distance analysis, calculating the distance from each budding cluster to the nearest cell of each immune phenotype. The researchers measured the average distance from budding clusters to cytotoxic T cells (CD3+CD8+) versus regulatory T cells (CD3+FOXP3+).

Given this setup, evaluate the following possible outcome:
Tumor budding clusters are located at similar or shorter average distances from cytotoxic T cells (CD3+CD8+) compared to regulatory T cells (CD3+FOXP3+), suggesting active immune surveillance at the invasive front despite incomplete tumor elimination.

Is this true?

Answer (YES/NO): NO